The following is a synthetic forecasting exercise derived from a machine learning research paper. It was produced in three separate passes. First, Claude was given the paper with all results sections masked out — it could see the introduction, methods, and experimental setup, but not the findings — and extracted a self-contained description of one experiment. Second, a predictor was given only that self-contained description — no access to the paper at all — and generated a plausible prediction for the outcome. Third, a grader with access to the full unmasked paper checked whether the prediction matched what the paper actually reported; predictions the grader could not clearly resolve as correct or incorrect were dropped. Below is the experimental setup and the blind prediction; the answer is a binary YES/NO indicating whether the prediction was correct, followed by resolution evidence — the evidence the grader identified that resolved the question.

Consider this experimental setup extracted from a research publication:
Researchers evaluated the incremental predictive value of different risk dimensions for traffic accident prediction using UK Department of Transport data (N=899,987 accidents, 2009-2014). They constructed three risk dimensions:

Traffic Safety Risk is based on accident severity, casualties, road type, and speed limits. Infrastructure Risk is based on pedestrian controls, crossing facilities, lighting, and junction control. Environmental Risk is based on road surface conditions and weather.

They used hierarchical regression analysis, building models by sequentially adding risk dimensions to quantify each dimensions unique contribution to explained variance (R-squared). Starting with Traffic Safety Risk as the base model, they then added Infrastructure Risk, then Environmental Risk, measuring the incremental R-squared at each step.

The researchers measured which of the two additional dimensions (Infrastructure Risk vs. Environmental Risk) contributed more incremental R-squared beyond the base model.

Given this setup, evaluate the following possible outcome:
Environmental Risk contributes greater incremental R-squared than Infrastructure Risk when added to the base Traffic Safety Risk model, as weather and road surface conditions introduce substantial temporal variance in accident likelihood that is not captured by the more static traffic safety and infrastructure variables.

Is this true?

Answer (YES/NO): YES